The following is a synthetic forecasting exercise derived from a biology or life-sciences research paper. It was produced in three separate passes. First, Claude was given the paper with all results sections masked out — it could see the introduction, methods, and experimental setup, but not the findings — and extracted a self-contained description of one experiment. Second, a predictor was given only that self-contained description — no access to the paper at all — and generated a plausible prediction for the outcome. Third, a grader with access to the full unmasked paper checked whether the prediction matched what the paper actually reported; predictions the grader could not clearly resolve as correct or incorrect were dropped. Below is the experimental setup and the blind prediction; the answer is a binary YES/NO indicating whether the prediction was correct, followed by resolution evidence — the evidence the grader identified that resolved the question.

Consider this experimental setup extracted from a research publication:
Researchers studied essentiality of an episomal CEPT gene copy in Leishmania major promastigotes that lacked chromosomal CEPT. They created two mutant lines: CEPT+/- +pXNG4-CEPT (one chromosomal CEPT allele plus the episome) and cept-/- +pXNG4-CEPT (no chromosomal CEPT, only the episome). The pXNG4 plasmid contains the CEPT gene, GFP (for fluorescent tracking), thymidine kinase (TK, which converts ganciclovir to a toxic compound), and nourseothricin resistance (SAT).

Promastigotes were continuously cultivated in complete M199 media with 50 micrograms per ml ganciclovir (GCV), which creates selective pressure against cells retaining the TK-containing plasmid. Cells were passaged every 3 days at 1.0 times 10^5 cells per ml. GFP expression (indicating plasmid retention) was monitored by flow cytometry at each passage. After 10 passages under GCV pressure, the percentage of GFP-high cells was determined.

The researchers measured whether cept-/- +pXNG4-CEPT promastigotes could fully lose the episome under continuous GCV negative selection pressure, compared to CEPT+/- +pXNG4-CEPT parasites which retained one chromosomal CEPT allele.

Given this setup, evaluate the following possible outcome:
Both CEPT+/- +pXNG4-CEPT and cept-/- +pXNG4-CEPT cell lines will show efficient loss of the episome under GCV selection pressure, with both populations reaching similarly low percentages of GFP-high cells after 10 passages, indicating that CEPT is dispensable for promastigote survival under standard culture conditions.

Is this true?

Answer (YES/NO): NO